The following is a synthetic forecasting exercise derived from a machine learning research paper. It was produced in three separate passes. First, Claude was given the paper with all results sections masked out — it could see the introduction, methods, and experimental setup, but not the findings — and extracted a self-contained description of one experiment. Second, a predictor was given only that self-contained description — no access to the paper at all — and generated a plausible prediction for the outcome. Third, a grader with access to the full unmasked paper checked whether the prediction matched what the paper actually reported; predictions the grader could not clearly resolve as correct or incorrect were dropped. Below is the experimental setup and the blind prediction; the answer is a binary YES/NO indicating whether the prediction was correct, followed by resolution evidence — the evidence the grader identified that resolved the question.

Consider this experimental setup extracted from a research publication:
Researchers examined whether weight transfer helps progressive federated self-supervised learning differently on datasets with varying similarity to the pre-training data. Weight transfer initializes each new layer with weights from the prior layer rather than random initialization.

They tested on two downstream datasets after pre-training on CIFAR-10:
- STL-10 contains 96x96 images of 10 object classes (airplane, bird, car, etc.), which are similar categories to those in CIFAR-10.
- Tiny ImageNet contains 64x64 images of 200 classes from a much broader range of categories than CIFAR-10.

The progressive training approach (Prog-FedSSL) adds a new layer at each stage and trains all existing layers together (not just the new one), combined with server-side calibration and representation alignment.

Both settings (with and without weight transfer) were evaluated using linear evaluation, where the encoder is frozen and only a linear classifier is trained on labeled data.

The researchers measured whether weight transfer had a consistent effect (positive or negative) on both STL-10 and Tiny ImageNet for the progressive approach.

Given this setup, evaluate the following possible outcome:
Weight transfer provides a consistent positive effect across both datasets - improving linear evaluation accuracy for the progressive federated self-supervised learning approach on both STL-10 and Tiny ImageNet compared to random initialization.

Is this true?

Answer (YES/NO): NO